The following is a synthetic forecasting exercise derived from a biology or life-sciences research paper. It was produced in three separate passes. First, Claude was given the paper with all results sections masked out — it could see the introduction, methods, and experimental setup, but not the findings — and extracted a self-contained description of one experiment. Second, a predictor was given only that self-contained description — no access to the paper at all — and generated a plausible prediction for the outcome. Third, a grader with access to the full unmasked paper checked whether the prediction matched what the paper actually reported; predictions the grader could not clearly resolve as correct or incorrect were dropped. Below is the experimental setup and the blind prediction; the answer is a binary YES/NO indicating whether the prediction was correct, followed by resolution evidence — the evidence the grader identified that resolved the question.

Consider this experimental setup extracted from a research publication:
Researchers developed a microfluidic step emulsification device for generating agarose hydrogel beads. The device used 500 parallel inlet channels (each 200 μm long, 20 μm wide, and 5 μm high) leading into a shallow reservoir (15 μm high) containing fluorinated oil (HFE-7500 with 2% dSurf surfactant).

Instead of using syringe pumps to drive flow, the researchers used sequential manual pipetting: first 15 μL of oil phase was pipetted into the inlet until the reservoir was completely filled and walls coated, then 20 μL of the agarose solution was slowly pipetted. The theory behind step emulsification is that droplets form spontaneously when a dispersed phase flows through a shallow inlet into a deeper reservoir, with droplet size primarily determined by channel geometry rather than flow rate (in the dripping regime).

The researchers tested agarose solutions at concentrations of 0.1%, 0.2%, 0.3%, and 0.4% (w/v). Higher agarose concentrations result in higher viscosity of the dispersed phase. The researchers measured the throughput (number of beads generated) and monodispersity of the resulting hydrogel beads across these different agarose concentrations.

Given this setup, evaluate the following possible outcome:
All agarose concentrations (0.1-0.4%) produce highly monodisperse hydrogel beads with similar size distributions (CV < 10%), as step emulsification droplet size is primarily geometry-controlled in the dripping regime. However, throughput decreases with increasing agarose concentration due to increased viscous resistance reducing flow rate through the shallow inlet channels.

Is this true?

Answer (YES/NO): NO